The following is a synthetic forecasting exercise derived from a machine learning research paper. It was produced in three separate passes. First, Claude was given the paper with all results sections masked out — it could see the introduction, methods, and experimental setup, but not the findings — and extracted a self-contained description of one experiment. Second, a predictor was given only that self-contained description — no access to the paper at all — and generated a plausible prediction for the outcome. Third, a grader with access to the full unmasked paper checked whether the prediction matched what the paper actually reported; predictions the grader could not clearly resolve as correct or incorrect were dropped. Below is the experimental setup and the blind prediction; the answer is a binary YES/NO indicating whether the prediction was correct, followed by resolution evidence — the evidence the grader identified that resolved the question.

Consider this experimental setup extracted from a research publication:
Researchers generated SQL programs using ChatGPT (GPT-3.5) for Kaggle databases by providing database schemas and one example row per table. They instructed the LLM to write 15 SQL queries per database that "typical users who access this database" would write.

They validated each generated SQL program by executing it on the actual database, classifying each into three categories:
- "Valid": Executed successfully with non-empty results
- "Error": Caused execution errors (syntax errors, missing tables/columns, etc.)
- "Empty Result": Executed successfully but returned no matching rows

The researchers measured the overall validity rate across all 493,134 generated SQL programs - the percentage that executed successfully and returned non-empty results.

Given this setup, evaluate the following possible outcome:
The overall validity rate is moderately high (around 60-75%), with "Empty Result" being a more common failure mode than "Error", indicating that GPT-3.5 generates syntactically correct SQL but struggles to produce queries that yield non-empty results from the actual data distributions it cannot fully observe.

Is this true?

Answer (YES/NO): NO